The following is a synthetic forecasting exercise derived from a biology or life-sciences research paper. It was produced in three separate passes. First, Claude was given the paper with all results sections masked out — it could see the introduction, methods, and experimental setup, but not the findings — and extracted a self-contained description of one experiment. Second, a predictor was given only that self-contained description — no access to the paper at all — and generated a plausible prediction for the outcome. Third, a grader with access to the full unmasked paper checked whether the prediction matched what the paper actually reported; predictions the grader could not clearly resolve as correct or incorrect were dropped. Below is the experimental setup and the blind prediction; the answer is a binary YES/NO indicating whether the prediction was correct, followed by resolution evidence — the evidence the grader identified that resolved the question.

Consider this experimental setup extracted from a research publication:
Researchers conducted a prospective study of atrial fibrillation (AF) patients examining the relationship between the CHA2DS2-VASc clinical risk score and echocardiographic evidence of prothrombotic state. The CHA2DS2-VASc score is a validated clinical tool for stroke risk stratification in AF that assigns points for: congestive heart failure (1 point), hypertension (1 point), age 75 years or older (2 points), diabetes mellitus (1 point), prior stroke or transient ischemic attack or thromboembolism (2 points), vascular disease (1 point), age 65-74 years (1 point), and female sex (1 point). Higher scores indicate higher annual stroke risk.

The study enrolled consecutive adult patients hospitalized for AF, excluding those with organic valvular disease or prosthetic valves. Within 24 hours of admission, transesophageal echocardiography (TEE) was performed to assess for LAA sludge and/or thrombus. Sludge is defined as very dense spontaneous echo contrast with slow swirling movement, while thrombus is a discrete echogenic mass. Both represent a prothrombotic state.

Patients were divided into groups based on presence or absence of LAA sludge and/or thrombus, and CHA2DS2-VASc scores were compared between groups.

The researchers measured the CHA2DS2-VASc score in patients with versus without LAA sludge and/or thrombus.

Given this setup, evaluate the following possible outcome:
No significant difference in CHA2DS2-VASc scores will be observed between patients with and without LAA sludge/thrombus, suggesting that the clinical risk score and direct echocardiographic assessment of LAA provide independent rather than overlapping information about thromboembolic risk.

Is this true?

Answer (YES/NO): YES